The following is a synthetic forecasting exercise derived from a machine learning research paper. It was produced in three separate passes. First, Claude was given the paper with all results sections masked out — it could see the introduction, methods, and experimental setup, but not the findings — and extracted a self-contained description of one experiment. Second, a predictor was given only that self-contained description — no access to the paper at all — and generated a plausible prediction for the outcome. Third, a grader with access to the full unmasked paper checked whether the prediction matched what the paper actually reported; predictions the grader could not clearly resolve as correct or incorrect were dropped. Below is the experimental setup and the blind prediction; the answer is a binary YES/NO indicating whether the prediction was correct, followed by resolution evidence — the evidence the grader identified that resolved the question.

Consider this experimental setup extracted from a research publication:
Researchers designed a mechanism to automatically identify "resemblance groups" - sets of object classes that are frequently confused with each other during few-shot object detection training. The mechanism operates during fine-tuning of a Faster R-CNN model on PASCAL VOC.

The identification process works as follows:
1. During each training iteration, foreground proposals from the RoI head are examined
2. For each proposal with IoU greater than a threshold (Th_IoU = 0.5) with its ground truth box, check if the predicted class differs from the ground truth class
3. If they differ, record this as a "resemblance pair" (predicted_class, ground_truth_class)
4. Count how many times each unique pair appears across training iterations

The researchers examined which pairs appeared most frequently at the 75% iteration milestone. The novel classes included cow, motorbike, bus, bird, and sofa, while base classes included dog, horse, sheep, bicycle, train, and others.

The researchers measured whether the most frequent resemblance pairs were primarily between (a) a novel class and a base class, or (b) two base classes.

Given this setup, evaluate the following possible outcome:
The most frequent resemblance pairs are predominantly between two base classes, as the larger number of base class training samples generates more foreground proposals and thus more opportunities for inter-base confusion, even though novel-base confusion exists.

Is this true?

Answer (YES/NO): NO